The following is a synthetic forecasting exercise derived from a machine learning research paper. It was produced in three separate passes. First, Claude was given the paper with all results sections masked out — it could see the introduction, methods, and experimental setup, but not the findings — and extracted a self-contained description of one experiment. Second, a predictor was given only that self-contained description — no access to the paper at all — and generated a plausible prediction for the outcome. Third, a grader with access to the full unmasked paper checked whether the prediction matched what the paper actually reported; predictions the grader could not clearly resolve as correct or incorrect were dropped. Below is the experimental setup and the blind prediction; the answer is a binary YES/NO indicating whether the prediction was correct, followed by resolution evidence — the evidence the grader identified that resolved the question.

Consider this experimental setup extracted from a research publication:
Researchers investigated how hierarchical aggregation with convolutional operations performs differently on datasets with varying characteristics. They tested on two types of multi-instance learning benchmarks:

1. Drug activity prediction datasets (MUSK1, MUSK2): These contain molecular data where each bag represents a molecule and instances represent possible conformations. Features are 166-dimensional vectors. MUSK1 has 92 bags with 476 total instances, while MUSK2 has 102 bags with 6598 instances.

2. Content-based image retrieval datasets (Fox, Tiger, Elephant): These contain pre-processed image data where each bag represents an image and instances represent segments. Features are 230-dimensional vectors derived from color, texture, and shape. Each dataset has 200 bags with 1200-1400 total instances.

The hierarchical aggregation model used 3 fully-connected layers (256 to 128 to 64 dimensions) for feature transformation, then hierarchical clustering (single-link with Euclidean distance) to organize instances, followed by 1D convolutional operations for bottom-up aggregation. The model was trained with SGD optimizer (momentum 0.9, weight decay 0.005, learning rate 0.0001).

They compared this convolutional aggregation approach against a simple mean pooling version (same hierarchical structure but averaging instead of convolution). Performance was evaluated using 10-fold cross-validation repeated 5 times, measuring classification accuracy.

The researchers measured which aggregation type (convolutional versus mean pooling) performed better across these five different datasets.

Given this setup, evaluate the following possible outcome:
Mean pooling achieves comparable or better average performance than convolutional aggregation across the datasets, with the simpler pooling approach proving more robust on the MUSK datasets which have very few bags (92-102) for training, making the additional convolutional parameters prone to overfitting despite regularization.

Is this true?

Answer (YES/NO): YES